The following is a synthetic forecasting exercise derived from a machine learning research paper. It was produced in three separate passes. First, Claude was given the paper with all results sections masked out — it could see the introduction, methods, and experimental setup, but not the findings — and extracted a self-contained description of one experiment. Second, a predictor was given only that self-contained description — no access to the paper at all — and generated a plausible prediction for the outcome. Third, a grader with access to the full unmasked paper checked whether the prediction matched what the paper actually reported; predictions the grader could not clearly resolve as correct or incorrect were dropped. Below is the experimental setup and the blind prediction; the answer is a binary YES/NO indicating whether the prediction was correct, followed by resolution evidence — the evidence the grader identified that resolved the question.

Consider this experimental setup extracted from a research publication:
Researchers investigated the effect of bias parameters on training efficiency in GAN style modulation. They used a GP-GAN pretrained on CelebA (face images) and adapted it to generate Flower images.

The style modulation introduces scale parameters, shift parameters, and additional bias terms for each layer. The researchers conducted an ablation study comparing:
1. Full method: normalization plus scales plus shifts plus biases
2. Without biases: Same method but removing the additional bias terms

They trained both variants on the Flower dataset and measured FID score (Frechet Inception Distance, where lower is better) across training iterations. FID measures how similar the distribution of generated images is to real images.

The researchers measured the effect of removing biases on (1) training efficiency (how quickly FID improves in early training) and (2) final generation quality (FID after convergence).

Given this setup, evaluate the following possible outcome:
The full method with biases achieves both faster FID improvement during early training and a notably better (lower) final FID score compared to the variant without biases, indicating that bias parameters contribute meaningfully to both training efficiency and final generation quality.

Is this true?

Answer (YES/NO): NO